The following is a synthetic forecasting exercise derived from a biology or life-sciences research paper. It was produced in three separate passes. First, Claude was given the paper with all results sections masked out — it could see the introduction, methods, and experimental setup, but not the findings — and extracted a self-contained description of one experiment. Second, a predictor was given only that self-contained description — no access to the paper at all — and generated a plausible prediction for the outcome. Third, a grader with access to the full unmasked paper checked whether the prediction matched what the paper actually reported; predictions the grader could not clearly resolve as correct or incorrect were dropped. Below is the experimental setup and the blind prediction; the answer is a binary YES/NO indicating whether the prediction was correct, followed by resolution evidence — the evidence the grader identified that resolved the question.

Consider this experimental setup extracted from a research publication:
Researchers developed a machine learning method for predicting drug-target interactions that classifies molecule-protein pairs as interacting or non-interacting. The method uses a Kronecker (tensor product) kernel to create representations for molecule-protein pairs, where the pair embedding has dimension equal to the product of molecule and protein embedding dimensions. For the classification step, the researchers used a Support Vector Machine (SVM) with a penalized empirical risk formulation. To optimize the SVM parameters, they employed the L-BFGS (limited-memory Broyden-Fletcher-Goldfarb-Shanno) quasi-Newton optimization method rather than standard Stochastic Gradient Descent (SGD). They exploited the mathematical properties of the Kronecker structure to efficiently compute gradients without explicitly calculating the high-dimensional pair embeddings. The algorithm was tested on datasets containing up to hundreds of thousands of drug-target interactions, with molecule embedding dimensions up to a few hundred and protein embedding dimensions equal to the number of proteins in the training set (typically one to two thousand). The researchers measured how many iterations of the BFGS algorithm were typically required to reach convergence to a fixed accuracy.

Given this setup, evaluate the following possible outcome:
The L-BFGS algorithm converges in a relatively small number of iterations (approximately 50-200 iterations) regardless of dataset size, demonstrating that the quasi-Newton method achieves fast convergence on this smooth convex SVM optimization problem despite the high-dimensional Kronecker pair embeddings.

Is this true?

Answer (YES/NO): NO